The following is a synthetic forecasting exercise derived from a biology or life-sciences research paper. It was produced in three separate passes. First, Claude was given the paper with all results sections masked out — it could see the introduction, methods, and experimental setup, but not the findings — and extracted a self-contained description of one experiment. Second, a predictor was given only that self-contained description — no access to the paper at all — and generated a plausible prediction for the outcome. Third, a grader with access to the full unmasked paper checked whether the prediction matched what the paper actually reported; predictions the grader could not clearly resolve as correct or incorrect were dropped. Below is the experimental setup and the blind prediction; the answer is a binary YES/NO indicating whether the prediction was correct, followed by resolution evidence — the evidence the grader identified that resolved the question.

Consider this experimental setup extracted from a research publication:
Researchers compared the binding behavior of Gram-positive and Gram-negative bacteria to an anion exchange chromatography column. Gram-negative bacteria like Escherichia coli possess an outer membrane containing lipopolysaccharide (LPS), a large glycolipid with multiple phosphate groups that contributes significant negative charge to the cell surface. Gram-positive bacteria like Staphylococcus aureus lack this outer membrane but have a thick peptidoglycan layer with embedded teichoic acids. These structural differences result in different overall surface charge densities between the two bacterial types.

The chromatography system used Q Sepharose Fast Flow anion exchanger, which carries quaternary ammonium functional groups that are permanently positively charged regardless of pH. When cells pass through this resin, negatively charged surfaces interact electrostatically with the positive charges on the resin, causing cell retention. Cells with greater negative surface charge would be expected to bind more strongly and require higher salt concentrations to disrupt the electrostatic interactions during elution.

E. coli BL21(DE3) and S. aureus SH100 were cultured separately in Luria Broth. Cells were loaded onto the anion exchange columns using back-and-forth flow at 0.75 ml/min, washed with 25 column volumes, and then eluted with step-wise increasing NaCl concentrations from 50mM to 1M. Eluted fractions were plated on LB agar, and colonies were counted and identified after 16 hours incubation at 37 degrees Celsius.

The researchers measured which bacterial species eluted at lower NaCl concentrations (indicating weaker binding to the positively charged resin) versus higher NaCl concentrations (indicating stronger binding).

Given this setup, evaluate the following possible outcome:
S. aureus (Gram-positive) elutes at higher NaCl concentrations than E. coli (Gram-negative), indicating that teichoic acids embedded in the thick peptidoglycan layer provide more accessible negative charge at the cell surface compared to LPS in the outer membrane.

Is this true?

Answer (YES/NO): YES